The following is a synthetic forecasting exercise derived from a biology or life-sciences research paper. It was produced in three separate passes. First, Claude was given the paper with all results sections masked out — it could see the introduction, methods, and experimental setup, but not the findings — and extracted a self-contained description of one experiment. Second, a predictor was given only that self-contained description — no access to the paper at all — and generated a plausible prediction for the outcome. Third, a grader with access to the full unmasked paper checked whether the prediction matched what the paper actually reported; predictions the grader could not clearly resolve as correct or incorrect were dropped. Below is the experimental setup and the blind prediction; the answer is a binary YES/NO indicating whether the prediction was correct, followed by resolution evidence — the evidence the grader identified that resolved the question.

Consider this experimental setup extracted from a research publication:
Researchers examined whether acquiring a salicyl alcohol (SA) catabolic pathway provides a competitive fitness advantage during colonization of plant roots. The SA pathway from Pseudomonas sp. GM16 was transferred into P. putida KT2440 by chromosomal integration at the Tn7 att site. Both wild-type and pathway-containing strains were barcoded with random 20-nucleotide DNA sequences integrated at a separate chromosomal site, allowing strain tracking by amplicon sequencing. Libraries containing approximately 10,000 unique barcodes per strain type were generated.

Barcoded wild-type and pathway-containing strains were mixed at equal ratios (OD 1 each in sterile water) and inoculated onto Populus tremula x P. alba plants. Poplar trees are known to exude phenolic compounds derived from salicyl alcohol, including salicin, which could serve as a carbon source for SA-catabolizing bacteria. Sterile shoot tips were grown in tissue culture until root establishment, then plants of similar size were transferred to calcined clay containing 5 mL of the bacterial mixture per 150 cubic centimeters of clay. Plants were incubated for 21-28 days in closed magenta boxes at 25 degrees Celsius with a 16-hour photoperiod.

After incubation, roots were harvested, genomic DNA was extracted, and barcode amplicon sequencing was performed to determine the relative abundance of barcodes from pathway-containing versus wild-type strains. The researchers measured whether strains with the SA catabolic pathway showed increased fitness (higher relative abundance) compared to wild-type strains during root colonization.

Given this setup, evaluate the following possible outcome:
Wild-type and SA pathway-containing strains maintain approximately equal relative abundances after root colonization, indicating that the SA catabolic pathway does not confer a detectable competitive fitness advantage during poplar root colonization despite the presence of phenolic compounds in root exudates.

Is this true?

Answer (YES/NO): YES